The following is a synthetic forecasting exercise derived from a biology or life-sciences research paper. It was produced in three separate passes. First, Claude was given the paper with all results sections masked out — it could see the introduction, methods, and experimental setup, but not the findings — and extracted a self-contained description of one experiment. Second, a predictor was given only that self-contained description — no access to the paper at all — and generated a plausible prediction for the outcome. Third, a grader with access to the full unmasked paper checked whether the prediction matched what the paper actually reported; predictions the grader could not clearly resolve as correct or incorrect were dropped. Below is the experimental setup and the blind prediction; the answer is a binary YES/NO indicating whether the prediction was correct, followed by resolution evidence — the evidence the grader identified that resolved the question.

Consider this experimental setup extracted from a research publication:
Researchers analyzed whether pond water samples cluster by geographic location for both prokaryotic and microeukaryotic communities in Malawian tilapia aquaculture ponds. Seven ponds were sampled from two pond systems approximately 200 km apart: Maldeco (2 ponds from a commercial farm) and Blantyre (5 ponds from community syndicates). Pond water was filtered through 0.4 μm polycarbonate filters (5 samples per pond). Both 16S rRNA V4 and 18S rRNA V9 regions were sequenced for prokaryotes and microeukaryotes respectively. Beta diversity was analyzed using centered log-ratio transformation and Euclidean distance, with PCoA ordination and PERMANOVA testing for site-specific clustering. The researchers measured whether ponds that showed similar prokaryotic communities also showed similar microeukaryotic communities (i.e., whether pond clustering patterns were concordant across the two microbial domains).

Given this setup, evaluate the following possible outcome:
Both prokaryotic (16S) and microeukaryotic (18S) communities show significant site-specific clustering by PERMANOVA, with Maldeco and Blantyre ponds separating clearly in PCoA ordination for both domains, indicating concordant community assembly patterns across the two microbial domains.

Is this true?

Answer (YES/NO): NO